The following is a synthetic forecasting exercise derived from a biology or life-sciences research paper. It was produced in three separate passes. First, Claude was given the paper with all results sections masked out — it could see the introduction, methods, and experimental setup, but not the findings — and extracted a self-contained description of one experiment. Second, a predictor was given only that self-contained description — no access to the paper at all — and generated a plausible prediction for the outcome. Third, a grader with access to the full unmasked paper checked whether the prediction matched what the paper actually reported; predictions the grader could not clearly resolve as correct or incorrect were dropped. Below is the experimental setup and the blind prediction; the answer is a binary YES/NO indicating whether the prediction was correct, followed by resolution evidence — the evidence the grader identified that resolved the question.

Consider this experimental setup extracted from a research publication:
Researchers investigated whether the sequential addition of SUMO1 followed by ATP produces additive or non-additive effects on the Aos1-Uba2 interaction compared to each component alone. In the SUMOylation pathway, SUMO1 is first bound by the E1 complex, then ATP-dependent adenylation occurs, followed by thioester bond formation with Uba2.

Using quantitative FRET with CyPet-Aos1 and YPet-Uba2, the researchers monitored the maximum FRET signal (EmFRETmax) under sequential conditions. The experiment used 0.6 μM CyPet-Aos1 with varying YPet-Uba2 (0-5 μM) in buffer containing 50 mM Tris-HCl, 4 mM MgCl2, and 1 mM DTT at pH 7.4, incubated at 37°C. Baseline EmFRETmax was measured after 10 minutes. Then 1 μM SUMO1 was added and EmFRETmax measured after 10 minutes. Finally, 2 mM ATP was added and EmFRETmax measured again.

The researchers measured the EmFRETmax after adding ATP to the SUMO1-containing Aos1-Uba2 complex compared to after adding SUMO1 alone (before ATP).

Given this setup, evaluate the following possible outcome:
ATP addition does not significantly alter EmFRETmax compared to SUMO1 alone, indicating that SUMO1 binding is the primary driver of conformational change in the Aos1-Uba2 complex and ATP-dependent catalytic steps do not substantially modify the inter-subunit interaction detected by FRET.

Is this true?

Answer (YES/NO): NO